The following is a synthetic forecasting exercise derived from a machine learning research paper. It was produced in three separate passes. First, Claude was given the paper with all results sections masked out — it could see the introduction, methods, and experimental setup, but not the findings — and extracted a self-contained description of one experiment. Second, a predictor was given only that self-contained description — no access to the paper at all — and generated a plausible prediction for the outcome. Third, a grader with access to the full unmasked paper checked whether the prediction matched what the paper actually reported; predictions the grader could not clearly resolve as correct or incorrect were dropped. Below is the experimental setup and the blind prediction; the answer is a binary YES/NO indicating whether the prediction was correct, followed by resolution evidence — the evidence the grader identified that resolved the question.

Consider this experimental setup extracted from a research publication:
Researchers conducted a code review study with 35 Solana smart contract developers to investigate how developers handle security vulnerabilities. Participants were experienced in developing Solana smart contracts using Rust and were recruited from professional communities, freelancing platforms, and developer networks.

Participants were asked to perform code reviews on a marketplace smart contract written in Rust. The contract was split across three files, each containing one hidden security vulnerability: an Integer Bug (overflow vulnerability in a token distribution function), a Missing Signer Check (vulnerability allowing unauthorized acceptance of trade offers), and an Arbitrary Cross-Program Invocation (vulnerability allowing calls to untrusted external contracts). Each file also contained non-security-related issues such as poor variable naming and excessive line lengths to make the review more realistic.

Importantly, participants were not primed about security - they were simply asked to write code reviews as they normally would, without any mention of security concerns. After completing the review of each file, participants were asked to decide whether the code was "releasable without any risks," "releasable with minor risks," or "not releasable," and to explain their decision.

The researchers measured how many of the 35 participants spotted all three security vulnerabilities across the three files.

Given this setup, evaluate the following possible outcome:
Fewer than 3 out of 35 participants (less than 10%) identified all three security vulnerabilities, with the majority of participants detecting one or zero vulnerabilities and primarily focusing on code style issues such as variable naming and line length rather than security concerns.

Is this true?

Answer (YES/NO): NO